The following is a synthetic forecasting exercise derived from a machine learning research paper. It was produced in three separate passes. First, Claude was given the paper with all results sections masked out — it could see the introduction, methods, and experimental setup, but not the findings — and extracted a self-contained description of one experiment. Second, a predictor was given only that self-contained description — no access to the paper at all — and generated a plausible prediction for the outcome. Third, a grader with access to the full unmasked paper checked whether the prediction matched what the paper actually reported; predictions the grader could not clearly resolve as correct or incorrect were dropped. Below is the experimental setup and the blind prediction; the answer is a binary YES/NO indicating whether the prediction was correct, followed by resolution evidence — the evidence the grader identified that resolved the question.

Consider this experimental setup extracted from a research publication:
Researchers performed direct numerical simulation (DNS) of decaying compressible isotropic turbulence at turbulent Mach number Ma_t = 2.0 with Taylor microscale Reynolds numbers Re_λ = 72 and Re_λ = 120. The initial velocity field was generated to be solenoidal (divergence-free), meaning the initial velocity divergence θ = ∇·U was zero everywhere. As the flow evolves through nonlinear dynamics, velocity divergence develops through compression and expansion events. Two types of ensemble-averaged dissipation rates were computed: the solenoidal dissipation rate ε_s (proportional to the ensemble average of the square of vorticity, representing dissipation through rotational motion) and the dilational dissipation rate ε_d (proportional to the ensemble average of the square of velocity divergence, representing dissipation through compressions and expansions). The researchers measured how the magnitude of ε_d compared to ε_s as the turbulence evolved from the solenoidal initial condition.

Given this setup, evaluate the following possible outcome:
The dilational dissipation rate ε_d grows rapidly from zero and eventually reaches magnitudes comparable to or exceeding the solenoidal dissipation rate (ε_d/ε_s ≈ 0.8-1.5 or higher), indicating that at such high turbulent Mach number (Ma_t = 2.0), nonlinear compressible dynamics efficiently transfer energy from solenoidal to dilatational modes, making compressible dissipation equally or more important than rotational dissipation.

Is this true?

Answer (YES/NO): NO